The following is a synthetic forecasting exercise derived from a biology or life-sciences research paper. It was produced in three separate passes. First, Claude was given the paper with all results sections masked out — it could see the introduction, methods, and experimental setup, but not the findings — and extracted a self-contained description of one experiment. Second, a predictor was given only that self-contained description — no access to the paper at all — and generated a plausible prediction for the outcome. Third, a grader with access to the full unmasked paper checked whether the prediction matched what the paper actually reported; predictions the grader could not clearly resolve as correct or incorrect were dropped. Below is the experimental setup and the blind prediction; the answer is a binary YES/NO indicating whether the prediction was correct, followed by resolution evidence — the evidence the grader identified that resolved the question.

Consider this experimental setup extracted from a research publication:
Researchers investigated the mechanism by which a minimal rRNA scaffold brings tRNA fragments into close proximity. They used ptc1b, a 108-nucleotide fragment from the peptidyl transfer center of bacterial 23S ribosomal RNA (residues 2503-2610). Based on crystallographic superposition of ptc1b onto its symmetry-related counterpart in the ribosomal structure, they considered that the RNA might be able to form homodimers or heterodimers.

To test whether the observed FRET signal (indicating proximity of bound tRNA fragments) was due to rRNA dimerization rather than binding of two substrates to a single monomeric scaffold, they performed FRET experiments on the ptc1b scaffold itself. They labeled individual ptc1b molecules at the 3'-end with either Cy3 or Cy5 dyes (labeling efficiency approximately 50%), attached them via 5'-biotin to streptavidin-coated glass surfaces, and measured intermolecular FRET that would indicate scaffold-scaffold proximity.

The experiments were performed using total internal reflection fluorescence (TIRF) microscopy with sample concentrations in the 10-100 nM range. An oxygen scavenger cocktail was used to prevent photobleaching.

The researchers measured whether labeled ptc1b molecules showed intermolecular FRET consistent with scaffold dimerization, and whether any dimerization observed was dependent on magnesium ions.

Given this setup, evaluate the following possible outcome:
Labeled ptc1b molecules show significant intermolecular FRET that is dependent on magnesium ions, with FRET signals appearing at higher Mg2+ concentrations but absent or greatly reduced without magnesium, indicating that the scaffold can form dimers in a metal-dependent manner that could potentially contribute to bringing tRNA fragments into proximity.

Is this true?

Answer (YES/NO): YES